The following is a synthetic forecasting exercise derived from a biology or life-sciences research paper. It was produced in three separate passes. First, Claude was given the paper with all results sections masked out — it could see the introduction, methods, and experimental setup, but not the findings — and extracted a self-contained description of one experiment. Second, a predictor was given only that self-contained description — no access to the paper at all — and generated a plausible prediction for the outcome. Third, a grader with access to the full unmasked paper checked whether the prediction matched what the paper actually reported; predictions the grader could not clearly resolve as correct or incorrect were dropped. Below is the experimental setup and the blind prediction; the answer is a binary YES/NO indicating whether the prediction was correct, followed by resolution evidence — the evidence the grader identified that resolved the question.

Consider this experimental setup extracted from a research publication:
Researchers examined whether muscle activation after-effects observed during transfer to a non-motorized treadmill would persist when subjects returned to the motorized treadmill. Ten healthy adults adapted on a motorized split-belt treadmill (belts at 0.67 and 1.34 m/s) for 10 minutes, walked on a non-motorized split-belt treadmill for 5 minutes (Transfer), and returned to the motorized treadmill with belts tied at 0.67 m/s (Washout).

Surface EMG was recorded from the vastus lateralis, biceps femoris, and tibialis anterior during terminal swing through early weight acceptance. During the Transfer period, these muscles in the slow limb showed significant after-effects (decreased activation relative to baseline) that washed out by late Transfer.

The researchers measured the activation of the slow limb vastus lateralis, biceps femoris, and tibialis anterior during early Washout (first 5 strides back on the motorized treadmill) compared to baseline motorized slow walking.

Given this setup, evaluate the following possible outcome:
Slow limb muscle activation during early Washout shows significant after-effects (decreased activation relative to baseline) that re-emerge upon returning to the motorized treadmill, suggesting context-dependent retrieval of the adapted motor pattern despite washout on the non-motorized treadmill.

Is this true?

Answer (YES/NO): NO